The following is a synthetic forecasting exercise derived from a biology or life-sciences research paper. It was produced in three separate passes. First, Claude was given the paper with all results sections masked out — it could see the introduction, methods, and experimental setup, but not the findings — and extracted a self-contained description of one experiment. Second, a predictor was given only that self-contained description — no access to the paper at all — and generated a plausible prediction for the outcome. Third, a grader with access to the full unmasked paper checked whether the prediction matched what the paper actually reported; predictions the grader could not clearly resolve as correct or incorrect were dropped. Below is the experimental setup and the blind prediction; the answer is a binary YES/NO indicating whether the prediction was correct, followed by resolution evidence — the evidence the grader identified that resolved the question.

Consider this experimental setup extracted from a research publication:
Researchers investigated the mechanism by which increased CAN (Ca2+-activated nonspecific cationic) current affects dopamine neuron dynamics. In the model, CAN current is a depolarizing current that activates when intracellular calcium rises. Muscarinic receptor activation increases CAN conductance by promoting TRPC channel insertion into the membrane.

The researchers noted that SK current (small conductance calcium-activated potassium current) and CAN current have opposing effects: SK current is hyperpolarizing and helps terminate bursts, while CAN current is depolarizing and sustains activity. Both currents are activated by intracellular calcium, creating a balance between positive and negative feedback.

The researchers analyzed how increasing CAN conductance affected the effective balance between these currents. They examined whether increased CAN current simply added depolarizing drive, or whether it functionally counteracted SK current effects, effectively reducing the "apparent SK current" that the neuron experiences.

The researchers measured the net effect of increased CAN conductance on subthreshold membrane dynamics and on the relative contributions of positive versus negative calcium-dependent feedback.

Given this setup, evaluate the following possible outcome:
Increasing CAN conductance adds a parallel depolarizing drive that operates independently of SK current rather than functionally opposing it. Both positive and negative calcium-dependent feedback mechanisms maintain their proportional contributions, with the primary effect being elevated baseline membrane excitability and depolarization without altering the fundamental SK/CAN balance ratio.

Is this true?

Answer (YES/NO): NO